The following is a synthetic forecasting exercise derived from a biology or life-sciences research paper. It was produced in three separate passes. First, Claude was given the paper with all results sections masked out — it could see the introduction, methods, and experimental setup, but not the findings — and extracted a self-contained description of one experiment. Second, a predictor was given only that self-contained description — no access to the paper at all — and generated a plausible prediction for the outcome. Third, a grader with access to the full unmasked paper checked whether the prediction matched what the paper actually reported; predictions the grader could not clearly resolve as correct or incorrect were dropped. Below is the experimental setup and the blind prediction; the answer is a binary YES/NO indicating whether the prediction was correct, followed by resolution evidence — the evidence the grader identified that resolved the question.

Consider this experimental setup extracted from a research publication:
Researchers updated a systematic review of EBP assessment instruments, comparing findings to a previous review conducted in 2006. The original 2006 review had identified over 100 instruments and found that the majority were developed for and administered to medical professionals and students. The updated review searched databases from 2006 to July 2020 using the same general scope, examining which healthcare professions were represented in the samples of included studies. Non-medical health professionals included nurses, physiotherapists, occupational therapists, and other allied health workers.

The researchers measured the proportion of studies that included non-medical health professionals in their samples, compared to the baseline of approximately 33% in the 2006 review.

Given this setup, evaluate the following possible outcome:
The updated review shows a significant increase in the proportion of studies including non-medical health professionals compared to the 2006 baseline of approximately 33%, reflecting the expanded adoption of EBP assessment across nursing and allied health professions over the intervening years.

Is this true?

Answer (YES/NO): YES